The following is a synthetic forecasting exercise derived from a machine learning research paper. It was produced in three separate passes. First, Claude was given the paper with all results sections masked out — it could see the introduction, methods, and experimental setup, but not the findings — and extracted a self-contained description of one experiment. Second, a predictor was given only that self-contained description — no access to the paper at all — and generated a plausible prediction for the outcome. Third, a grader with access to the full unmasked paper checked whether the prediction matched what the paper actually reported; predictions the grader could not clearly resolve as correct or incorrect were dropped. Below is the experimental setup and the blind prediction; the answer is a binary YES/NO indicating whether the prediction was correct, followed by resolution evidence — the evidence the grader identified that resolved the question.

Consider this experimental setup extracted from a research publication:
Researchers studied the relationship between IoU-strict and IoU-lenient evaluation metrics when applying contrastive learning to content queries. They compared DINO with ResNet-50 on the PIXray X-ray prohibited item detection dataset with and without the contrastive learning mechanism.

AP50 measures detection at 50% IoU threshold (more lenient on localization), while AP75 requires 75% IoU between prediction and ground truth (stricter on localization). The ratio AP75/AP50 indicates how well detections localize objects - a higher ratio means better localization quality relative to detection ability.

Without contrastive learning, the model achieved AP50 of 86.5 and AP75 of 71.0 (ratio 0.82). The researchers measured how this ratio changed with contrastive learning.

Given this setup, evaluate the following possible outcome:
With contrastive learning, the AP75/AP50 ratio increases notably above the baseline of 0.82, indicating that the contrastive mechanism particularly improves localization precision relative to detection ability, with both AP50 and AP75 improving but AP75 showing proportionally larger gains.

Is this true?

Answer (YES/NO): YES